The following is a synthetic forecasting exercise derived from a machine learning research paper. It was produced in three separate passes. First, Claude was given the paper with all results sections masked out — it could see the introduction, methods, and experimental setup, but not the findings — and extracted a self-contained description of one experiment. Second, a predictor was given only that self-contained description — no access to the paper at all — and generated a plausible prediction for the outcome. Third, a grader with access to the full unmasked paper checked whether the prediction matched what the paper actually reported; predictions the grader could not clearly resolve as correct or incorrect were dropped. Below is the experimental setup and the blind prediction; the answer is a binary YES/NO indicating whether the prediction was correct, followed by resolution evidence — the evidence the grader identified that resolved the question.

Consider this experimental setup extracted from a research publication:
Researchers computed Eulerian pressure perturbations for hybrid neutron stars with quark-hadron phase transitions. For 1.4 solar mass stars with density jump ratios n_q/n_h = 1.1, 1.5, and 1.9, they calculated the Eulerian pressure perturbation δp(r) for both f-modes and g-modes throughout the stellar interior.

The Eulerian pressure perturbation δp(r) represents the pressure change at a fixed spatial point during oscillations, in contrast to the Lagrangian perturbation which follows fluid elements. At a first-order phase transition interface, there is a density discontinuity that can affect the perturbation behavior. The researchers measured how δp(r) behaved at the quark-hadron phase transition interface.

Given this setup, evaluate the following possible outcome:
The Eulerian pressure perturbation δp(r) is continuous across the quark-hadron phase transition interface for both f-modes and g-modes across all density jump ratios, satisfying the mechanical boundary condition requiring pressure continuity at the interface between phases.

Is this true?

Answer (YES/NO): NO